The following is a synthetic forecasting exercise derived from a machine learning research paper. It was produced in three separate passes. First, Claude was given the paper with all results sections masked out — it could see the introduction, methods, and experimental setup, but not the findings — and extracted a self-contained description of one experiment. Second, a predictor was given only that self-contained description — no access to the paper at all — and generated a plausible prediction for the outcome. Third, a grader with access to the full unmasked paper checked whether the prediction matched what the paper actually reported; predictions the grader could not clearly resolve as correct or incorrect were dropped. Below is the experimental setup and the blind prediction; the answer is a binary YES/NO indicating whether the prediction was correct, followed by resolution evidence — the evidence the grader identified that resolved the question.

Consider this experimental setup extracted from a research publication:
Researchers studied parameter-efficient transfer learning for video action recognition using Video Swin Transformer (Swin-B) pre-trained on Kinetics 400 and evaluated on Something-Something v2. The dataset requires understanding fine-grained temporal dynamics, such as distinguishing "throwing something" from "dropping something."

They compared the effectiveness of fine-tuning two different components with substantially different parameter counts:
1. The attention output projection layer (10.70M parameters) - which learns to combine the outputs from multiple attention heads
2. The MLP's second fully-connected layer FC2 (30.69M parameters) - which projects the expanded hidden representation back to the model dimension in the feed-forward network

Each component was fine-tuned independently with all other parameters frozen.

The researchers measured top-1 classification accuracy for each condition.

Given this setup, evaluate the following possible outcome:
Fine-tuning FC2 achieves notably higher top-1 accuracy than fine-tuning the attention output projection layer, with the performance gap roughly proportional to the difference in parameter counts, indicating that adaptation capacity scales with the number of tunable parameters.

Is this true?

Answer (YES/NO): NO